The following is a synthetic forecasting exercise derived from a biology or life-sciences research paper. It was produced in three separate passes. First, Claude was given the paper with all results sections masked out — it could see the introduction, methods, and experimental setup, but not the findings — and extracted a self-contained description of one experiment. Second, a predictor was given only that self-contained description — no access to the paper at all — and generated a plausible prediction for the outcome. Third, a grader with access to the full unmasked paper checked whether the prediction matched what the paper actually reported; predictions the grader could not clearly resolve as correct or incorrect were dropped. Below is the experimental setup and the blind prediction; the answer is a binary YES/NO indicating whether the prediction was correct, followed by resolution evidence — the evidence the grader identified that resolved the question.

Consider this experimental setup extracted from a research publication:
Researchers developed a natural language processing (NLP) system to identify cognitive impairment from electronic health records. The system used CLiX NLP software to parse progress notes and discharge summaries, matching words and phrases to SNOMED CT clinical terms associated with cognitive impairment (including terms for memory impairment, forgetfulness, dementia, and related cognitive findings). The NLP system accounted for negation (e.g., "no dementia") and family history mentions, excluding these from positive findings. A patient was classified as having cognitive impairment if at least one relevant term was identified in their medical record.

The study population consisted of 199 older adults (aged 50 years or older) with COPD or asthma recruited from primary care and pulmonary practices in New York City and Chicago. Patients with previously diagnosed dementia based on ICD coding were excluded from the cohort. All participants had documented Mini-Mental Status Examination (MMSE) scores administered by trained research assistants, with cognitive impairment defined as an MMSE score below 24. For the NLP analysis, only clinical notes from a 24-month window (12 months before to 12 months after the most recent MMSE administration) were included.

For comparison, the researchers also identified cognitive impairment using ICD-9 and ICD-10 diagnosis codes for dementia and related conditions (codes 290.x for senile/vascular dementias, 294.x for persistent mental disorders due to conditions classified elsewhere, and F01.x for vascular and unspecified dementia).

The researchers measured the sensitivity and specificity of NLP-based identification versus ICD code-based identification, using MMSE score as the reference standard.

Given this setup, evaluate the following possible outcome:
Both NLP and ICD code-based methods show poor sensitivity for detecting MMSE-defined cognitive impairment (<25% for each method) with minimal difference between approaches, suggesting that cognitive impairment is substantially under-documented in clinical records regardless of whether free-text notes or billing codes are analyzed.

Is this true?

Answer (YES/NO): NO